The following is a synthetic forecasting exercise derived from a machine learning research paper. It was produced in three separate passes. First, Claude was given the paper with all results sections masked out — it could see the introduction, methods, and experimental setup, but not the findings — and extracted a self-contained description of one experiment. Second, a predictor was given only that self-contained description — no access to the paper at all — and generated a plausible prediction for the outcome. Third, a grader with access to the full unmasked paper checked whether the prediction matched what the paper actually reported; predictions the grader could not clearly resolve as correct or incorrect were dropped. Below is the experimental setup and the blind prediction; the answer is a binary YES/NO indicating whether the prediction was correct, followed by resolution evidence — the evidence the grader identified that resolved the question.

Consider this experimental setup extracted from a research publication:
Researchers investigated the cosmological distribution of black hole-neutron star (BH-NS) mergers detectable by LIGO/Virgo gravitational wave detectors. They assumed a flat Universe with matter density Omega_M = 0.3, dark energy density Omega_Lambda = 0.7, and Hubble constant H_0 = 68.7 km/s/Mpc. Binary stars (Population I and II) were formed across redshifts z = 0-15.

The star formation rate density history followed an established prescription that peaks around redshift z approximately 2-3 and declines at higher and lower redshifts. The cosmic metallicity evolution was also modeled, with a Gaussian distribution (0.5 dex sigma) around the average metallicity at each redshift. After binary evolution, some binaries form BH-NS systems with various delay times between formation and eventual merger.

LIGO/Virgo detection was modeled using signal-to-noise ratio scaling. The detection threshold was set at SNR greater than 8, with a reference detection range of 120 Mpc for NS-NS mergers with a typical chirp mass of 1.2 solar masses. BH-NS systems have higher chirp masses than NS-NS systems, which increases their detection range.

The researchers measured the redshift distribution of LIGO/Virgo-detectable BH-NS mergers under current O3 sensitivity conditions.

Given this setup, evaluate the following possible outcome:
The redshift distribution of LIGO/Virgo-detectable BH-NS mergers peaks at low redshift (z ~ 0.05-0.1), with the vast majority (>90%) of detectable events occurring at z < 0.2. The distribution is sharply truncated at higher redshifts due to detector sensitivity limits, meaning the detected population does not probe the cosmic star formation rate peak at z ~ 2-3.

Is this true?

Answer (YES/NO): YES